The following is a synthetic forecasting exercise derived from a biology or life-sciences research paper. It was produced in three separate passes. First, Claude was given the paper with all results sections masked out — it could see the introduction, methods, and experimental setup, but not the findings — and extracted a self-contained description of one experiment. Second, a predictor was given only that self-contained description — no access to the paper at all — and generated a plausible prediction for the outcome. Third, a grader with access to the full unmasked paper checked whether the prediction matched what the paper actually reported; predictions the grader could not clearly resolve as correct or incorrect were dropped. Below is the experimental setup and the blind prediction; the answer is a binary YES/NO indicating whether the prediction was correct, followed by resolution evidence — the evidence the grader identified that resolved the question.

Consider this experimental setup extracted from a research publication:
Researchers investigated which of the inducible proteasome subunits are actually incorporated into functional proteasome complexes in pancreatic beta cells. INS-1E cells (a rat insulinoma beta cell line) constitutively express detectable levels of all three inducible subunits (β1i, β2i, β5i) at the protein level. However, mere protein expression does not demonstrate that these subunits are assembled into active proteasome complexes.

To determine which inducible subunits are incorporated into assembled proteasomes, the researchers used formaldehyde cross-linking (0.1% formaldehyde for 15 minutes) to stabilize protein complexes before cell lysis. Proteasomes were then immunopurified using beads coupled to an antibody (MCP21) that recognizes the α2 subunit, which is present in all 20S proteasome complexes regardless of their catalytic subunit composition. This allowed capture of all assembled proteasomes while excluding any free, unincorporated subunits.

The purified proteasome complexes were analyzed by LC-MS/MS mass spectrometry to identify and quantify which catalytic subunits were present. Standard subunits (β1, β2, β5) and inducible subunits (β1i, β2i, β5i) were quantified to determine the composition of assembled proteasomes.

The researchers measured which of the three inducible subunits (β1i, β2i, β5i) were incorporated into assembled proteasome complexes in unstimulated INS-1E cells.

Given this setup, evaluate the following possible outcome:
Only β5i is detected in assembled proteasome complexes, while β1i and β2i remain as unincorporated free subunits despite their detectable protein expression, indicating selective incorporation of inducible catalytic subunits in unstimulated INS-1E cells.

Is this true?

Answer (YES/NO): YES